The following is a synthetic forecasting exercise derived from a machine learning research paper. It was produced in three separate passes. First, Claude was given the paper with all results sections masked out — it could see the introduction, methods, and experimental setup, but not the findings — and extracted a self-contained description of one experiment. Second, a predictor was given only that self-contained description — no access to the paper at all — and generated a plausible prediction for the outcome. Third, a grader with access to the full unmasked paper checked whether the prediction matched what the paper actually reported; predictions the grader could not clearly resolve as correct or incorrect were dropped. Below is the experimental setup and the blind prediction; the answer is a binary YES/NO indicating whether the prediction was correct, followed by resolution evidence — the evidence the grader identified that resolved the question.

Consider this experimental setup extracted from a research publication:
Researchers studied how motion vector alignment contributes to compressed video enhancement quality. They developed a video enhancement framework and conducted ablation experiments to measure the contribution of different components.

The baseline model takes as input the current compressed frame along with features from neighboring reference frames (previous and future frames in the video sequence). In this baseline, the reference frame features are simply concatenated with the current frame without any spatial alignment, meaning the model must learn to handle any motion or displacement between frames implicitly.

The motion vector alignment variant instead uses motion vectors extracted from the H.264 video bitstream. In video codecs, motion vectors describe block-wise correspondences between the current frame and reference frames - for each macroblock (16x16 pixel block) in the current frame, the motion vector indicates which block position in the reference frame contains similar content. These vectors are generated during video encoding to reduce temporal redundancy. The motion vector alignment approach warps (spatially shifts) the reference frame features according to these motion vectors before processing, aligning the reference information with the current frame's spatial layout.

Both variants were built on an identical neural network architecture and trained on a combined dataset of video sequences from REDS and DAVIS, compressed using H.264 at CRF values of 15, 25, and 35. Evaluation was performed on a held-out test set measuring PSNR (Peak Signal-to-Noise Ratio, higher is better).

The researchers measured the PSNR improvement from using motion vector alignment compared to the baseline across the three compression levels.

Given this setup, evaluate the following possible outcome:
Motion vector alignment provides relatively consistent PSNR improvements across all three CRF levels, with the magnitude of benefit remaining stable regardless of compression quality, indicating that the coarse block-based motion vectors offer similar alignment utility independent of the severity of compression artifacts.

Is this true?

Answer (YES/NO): NO